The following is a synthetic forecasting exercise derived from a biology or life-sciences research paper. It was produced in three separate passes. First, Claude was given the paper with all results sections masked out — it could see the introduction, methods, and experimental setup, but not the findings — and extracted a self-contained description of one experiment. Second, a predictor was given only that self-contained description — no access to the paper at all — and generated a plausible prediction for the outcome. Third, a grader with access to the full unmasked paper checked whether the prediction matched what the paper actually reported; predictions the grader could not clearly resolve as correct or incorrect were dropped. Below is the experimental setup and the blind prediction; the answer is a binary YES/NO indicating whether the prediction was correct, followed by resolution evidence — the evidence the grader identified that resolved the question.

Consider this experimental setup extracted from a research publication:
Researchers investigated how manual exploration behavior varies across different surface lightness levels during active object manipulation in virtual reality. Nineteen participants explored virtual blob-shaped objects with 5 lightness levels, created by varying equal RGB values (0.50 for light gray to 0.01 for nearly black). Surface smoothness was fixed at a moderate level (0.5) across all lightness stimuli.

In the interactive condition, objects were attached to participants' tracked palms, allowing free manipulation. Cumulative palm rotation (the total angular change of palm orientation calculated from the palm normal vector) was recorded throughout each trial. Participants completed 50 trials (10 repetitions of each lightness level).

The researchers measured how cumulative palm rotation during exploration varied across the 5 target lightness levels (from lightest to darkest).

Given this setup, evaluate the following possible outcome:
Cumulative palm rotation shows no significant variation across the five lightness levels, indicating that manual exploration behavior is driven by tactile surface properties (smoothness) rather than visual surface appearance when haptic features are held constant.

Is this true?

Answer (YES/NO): YES